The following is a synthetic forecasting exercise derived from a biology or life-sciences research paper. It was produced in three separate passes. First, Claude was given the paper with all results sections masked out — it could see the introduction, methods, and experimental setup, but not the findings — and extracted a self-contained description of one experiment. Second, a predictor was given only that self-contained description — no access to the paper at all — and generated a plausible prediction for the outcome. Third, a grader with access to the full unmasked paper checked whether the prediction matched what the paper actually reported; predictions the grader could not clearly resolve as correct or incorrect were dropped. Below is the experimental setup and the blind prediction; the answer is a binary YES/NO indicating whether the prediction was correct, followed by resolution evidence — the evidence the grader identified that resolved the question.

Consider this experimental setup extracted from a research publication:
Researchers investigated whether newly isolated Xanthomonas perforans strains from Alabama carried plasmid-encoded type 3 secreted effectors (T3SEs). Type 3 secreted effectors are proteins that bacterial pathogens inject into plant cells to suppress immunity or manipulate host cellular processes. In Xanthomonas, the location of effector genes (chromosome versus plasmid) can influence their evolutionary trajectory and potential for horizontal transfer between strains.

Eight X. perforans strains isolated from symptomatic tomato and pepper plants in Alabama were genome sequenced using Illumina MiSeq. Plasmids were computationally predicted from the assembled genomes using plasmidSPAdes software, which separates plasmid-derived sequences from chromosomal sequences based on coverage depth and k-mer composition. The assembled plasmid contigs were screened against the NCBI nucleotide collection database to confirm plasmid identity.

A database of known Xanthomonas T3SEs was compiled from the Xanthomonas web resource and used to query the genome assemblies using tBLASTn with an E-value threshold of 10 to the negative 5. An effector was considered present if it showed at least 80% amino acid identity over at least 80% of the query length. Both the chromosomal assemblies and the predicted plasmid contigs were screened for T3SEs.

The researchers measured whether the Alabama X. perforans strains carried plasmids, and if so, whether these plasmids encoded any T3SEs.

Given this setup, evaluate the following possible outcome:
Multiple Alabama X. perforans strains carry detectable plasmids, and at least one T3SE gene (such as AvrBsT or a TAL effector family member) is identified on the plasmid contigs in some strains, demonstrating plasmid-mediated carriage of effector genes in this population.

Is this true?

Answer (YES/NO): YES